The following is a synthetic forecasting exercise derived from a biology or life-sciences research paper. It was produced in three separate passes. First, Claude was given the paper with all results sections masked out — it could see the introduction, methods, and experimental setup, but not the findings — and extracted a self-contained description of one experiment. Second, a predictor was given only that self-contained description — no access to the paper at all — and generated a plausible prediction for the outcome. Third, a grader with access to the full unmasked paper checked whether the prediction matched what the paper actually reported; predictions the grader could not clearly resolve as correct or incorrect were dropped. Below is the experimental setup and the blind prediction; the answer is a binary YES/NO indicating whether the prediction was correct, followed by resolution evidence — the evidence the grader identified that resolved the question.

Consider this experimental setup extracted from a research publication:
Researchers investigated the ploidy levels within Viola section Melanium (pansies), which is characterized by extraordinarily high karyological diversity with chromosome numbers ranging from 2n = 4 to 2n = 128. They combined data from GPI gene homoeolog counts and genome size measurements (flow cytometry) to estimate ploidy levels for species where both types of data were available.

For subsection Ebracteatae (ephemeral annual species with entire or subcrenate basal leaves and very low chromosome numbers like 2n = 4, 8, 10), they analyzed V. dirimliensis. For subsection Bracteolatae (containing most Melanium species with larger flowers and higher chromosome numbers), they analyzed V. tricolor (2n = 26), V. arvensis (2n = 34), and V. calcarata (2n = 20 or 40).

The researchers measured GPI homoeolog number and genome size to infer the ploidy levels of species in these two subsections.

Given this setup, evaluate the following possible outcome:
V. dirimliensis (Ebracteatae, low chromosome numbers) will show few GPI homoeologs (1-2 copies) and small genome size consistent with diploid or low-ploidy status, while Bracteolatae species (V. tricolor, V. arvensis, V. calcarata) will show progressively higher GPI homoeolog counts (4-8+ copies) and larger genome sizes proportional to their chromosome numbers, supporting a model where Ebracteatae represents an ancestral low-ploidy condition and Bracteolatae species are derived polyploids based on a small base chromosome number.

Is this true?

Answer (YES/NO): NO